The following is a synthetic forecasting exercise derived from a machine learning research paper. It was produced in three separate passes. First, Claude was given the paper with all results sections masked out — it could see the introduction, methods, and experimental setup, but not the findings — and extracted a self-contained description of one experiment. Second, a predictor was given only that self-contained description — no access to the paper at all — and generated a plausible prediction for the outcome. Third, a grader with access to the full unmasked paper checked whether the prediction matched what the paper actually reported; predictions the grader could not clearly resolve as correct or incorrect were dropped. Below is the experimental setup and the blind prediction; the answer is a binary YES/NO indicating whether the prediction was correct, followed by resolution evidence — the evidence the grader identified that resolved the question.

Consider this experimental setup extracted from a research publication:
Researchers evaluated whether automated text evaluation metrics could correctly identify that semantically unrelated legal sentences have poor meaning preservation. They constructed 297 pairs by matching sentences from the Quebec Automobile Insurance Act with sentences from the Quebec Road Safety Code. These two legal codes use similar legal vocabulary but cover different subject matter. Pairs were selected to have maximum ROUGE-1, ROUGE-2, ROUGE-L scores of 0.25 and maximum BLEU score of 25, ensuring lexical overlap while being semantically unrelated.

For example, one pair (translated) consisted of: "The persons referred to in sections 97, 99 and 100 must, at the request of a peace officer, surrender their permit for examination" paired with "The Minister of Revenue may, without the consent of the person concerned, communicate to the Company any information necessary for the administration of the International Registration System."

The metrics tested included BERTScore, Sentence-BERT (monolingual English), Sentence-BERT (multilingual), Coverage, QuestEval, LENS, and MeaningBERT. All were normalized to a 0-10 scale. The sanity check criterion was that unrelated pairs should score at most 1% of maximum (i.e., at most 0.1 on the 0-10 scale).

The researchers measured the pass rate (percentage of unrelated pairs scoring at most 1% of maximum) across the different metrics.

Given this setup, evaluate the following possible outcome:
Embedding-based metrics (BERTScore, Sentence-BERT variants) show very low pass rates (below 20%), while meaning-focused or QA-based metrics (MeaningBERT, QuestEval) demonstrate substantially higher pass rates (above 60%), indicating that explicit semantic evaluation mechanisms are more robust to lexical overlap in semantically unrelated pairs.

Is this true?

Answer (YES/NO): NO